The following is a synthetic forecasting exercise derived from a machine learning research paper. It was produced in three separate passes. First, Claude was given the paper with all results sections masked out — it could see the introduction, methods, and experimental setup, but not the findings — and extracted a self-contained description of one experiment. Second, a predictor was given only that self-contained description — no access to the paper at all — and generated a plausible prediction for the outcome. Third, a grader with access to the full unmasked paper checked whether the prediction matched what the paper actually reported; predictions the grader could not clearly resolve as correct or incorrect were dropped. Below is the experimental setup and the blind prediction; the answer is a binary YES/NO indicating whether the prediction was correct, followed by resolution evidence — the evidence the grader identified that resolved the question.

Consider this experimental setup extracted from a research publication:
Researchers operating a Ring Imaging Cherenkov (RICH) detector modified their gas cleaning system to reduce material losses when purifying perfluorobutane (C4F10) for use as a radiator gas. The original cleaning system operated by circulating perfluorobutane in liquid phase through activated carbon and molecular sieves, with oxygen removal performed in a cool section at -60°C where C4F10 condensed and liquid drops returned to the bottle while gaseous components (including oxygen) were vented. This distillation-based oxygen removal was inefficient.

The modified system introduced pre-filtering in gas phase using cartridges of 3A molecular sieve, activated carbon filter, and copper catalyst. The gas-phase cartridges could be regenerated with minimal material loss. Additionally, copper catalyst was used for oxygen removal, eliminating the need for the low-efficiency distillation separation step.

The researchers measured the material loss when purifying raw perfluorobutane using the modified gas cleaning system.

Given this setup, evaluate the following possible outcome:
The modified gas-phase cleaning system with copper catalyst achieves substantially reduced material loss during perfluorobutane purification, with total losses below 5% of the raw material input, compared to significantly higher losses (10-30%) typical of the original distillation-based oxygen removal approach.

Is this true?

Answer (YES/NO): NO